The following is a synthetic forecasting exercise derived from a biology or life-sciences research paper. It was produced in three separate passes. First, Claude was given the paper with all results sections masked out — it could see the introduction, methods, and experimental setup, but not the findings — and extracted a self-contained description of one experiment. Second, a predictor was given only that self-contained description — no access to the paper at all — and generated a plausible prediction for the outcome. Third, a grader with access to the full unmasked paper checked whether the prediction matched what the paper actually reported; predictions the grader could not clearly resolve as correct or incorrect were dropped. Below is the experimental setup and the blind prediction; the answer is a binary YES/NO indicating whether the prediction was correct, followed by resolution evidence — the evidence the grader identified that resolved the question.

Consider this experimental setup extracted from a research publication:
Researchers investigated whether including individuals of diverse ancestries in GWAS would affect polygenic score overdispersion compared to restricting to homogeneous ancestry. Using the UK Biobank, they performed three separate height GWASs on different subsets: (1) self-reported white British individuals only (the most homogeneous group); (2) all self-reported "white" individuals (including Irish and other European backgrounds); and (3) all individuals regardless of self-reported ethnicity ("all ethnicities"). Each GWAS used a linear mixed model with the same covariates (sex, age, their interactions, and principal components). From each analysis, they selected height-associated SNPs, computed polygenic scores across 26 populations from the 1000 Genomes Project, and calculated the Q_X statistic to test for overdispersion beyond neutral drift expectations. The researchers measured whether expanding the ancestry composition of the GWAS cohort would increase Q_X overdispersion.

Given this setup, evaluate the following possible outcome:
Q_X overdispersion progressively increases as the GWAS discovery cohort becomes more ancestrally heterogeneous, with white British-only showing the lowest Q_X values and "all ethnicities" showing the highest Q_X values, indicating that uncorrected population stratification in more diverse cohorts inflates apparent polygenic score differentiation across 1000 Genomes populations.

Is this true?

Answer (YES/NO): YES